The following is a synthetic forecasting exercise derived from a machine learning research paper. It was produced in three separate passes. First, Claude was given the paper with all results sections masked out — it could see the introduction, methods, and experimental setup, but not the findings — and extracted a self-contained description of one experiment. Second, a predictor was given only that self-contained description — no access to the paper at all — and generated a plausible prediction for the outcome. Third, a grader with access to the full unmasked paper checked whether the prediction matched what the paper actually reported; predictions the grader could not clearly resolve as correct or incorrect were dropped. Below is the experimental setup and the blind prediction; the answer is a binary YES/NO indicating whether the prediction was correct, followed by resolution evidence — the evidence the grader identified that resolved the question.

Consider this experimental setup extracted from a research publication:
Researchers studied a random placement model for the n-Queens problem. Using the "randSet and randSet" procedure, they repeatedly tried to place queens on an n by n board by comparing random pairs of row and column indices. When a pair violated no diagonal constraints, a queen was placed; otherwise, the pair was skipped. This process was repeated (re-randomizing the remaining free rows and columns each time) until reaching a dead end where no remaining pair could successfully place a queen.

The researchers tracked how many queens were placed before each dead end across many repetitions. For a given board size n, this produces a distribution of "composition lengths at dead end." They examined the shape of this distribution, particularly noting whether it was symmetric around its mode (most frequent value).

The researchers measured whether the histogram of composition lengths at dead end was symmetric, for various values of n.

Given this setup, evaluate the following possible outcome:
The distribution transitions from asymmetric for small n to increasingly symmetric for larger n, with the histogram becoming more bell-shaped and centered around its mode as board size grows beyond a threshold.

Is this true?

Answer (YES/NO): NO